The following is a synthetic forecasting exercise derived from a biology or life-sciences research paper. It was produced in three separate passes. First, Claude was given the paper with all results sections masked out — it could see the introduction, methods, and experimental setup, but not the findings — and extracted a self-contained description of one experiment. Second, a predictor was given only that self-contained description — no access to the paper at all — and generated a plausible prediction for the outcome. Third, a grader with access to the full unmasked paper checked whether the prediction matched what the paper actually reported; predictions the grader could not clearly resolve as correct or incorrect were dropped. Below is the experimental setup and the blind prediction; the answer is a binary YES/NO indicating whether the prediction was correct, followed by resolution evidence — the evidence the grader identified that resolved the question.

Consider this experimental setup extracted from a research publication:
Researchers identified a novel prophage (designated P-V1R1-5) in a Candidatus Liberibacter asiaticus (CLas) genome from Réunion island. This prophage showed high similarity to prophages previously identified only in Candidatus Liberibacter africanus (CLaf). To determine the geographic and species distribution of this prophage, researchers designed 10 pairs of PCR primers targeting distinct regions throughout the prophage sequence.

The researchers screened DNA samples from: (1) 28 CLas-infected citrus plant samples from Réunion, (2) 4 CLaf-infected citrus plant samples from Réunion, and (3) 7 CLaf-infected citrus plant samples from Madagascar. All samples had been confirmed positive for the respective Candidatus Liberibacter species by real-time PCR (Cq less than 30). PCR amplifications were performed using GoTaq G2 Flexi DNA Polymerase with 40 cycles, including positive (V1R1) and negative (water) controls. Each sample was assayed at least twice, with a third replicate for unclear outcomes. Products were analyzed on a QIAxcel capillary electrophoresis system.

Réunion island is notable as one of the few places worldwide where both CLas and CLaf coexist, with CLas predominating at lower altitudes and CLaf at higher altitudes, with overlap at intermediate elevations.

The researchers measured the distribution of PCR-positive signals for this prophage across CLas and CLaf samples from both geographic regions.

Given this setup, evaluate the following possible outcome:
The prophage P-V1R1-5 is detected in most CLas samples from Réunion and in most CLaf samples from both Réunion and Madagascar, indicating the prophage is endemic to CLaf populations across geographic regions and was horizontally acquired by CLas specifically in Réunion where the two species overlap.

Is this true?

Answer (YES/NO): YES